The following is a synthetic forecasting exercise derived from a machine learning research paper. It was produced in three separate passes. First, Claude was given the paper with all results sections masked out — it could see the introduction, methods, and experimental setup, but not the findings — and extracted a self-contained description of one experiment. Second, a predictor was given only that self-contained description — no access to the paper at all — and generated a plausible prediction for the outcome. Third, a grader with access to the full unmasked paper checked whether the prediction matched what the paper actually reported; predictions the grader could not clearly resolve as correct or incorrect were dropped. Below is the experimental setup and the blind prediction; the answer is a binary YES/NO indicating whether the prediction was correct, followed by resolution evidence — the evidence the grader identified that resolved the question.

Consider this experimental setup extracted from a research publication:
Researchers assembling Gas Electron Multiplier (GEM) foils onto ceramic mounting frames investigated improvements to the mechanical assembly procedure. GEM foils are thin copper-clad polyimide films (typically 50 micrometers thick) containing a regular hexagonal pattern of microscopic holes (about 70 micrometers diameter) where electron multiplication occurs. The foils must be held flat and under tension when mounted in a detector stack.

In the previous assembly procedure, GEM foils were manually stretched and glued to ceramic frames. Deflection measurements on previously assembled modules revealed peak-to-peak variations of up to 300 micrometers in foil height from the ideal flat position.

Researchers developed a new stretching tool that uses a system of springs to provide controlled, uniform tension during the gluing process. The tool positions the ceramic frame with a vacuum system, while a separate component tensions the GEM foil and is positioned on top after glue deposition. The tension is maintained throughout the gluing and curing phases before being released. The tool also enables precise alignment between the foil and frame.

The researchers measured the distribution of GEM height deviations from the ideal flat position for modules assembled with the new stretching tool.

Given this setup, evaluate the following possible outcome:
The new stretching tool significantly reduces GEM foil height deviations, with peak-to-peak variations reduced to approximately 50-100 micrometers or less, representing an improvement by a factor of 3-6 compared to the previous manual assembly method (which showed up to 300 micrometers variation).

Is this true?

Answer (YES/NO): NO